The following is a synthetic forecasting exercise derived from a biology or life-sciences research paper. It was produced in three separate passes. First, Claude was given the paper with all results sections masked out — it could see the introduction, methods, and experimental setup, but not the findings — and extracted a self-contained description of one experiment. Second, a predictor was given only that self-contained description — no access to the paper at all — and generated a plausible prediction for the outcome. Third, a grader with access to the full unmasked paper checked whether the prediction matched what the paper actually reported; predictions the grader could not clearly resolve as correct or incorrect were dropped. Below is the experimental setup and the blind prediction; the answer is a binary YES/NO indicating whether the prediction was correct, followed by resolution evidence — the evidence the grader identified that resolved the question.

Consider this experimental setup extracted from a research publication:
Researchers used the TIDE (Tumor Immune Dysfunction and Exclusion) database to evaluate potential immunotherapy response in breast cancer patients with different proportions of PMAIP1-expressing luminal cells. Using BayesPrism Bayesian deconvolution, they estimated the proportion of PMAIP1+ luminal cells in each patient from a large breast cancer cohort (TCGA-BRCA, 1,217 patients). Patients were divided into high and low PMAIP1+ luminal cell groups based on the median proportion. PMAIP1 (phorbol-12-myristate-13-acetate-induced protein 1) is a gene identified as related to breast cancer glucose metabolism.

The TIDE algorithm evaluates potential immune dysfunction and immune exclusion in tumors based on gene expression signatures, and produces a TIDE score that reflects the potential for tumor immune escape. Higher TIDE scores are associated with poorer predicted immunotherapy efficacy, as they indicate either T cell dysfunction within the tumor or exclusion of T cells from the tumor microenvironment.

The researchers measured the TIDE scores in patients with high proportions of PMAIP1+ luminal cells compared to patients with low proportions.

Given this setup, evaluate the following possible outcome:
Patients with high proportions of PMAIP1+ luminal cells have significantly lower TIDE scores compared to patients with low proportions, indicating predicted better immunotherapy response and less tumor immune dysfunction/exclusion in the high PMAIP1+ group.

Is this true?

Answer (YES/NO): YES